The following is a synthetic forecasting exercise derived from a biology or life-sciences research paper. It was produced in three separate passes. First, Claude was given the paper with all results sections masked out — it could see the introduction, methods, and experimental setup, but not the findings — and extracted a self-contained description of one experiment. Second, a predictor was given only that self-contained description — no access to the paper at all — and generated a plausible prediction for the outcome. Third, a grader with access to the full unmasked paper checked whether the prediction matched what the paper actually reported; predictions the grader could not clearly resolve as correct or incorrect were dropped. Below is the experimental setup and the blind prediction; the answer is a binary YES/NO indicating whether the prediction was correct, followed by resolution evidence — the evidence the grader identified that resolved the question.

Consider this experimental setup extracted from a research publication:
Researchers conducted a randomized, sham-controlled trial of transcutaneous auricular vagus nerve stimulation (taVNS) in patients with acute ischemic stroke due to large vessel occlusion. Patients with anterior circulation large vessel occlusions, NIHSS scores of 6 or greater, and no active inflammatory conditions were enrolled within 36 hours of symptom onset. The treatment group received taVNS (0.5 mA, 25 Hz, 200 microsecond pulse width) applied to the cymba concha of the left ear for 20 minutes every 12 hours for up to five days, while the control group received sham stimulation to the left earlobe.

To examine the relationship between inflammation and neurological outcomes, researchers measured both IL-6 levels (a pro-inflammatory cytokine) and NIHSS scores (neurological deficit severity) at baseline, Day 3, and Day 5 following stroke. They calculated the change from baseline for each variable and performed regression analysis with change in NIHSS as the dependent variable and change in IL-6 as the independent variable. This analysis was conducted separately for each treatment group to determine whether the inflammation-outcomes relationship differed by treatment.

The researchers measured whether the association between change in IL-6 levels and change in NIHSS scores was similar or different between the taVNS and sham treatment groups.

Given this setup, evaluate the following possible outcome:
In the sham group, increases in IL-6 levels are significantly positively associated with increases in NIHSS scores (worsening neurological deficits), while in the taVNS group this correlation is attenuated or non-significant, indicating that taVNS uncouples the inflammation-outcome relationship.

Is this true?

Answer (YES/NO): NO